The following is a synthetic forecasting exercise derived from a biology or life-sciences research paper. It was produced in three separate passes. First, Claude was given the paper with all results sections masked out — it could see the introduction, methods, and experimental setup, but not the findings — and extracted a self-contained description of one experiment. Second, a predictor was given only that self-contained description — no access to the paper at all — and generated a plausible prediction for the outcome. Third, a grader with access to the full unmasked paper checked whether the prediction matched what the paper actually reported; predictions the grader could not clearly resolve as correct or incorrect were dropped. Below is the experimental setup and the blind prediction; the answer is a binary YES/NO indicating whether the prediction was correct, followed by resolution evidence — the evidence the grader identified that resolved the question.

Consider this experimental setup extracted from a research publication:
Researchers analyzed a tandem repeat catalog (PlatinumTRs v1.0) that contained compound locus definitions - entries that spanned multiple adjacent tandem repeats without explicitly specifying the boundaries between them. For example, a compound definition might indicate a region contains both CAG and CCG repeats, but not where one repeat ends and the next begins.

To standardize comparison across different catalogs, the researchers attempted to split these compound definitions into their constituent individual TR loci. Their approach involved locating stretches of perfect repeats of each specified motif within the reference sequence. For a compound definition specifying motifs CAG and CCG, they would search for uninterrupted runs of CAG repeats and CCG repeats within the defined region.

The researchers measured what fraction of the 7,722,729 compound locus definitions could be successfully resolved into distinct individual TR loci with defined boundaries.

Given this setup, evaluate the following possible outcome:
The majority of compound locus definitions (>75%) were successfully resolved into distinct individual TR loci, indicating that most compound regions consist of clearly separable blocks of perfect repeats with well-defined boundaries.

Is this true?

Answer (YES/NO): YES